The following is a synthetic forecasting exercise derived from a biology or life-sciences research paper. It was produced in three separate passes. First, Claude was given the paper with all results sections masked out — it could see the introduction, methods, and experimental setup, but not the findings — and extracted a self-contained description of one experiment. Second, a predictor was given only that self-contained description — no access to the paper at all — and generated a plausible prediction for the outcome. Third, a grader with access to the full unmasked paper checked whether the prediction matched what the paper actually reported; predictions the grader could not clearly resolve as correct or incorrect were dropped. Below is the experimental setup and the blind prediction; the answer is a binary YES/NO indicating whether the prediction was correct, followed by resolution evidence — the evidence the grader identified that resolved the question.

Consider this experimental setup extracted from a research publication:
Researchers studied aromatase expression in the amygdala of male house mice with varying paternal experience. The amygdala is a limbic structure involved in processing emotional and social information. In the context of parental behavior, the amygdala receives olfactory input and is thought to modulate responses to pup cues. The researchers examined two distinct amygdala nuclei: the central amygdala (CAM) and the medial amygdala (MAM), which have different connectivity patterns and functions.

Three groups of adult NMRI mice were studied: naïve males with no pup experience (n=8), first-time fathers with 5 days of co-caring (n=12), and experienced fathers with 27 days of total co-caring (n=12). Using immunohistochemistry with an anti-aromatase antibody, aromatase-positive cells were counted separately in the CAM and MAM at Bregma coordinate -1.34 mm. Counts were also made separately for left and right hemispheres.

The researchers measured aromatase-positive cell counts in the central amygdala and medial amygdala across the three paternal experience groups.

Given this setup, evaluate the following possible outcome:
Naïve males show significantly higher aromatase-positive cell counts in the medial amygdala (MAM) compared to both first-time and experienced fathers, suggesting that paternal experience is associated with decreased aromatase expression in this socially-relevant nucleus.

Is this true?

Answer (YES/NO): NO